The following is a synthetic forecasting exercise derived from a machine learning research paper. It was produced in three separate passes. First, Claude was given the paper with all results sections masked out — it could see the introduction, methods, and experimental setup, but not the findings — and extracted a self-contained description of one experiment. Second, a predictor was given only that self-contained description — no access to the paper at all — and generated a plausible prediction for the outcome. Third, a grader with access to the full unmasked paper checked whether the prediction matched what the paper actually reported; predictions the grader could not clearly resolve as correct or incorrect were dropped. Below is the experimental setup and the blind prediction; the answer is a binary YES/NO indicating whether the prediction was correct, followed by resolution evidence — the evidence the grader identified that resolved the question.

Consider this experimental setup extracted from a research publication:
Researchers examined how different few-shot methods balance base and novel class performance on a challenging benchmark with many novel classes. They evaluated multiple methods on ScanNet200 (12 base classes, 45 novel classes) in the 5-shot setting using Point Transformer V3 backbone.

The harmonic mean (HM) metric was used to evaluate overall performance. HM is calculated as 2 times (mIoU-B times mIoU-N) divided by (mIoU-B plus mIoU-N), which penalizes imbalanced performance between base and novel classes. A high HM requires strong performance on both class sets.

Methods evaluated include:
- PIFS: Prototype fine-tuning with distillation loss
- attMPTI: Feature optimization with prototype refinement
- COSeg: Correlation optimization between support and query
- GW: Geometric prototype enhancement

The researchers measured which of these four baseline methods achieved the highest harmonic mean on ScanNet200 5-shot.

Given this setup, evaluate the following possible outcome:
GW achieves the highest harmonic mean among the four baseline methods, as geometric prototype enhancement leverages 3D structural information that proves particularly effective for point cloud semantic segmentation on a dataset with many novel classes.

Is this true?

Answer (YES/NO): YES